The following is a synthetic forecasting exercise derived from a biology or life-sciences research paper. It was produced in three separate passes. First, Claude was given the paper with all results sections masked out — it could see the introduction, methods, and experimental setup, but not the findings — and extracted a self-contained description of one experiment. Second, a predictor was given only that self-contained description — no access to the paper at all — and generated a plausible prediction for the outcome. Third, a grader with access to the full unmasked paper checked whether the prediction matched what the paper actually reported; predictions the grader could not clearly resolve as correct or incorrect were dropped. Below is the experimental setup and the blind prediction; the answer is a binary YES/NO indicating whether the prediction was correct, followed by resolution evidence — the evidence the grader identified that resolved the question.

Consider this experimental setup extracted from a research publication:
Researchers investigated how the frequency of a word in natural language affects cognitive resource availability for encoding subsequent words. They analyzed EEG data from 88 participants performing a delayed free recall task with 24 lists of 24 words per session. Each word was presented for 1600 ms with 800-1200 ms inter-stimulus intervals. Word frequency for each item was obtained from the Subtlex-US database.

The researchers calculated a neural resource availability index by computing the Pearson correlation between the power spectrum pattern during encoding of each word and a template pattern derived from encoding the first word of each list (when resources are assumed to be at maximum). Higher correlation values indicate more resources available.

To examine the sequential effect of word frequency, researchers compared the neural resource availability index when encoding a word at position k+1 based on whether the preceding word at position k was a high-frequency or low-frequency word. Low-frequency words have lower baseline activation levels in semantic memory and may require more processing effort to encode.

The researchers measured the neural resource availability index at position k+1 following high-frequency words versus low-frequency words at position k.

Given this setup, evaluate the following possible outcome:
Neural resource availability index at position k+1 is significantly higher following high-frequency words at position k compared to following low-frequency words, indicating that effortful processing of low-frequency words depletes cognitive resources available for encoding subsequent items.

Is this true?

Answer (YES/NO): YES